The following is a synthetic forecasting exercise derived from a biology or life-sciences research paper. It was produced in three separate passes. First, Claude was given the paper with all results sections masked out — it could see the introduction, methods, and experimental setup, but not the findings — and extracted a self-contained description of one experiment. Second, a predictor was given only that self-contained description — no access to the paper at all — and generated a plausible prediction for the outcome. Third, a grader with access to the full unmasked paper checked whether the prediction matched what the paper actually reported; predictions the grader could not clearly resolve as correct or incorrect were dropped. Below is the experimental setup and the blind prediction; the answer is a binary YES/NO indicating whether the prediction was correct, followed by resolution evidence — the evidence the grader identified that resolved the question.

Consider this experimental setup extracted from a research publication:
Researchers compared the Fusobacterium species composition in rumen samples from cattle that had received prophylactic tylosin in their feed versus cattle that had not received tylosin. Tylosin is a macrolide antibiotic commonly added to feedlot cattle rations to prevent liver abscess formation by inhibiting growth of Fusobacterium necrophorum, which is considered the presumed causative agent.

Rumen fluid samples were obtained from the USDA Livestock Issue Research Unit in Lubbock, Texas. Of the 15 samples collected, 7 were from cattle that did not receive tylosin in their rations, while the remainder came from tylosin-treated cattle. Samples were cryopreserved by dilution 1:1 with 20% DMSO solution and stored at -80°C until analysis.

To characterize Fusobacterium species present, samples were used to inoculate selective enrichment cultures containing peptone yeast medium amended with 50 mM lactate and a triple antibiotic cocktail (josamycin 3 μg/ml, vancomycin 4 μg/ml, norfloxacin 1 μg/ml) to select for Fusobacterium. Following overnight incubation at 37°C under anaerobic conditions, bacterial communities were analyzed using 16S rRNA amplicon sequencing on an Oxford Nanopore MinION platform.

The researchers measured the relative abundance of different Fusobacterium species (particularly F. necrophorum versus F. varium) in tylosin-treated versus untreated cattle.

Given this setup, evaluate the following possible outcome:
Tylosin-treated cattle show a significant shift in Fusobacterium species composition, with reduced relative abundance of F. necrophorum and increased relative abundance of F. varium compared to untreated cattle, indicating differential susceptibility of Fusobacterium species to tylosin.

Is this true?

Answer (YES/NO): NO